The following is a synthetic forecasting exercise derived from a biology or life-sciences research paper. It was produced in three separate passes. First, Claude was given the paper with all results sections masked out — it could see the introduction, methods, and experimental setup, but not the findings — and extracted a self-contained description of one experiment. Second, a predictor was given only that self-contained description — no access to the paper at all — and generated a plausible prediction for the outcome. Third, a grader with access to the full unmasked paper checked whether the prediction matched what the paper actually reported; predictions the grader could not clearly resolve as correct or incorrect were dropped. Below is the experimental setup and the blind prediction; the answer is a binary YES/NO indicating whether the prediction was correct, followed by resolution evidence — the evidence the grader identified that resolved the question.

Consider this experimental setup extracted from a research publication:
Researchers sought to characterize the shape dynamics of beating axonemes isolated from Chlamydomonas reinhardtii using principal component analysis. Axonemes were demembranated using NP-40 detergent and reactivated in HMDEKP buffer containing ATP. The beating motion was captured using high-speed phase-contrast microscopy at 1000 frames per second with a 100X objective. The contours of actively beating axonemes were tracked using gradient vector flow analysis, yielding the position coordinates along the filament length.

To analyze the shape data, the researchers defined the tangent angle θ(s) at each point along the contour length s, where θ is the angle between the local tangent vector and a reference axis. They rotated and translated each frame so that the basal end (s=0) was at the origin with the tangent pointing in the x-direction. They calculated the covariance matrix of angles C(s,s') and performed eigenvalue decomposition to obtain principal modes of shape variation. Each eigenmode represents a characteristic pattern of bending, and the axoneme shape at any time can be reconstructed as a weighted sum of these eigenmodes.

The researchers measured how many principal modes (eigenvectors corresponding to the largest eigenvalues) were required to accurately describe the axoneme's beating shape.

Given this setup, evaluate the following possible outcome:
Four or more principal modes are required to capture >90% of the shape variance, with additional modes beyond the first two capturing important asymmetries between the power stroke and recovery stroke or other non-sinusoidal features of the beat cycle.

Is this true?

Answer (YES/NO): NO